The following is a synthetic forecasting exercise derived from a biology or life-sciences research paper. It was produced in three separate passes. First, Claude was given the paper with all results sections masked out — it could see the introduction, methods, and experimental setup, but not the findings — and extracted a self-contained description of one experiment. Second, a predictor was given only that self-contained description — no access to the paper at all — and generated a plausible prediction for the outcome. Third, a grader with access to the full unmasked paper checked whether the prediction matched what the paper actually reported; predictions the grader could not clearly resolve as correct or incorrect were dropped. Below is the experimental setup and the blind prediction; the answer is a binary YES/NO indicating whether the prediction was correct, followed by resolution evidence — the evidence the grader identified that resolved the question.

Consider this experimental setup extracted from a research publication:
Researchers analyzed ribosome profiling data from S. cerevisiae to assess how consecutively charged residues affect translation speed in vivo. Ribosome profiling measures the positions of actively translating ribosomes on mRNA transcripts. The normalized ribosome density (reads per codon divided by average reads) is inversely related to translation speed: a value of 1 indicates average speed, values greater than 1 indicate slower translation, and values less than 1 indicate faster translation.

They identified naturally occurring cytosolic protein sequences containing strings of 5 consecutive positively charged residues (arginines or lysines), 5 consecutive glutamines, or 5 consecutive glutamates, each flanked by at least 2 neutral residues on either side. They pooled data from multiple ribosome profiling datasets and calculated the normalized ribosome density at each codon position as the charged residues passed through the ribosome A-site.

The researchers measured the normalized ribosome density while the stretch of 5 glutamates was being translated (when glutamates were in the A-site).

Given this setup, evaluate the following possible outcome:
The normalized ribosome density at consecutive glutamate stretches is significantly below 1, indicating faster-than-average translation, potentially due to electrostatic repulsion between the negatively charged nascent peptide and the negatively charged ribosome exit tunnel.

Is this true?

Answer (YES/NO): YES